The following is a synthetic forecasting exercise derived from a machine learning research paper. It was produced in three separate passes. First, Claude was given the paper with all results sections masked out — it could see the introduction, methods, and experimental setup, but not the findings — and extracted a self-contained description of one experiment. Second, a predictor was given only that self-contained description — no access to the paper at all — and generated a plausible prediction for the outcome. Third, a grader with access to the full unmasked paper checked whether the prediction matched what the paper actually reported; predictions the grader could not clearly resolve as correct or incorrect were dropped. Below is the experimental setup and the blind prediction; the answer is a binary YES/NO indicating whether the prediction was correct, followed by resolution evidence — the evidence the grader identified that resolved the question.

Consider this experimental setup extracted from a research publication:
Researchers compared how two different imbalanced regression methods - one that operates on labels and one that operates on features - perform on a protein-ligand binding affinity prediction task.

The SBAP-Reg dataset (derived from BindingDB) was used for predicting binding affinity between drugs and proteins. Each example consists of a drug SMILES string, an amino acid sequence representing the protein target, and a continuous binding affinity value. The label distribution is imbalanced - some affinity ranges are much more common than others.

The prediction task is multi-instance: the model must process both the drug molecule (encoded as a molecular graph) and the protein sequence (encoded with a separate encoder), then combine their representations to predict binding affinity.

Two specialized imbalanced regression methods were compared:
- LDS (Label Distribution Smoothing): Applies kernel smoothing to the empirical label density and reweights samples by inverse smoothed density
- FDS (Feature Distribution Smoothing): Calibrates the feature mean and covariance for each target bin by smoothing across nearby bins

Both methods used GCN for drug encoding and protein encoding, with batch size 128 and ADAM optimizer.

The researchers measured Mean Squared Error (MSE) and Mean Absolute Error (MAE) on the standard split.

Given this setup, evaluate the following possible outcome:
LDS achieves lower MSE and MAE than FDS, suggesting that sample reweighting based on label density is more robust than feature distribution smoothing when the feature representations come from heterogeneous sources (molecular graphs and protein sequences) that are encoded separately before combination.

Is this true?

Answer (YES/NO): NO